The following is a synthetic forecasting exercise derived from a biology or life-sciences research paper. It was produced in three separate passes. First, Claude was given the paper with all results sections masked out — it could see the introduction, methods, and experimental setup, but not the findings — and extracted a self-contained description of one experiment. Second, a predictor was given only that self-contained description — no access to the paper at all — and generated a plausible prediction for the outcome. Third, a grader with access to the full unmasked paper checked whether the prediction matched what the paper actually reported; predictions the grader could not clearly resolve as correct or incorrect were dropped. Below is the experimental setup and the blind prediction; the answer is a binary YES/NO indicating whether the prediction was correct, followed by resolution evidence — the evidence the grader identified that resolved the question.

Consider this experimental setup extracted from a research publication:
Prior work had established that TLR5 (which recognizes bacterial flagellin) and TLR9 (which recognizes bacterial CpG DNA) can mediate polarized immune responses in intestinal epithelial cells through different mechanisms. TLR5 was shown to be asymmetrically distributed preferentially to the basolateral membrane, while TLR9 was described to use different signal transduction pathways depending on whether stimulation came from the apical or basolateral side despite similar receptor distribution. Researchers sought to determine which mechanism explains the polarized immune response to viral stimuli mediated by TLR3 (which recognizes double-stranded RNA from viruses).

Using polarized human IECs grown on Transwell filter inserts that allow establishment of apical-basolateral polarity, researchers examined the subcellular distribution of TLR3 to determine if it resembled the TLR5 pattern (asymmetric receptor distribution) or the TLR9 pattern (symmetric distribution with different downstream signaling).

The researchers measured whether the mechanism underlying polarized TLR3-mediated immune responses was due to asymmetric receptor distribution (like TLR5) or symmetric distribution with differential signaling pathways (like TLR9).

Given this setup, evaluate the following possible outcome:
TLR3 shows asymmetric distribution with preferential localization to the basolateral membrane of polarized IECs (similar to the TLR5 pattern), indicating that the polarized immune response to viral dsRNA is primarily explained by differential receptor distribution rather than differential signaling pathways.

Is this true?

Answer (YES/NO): YES